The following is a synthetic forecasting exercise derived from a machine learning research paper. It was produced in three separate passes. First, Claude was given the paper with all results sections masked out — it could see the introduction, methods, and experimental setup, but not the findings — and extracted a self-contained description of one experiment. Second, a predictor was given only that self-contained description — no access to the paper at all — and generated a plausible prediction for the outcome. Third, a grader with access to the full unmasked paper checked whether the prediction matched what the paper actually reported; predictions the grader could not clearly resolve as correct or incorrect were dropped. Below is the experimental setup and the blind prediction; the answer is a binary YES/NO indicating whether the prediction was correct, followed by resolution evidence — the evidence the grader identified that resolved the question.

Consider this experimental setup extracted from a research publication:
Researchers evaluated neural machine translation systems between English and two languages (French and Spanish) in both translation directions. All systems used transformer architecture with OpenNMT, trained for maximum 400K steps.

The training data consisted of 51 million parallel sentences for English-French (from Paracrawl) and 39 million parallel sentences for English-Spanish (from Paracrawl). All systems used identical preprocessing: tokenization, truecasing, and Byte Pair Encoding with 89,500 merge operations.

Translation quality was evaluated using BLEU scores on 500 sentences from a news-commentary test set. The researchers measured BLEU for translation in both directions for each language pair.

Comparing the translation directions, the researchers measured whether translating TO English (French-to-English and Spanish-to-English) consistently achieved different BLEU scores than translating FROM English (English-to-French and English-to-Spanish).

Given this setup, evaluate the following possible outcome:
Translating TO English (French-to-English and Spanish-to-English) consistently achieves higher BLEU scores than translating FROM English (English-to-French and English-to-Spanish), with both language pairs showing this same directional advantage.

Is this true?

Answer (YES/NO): YES